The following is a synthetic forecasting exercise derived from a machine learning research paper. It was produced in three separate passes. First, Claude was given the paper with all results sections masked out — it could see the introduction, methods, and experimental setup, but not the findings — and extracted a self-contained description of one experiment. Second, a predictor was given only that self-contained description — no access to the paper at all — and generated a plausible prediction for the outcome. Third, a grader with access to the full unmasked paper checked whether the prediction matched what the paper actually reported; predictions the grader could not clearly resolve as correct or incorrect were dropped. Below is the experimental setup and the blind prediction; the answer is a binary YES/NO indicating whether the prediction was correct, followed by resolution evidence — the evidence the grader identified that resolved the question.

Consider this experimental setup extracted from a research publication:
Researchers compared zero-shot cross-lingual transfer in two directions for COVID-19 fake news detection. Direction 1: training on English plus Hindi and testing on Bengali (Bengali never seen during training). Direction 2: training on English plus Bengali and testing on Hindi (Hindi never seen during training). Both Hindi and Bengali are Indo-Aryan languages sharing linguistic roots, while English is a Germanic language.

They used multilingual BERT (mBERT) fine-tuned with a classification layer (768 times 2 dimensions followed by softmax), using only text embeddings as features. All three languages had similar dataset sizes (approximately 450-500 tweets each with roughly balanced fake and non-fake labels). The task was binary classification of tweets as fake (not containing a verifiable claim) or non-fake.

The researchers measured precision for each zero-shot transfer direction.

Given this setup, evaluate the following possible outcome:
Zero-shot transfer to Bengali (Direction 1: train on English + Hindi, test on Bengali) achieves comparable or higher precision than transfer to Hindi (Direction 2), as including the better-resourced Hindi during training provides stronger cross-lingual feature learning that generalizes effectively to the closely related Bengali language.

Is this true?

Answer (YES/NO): YES